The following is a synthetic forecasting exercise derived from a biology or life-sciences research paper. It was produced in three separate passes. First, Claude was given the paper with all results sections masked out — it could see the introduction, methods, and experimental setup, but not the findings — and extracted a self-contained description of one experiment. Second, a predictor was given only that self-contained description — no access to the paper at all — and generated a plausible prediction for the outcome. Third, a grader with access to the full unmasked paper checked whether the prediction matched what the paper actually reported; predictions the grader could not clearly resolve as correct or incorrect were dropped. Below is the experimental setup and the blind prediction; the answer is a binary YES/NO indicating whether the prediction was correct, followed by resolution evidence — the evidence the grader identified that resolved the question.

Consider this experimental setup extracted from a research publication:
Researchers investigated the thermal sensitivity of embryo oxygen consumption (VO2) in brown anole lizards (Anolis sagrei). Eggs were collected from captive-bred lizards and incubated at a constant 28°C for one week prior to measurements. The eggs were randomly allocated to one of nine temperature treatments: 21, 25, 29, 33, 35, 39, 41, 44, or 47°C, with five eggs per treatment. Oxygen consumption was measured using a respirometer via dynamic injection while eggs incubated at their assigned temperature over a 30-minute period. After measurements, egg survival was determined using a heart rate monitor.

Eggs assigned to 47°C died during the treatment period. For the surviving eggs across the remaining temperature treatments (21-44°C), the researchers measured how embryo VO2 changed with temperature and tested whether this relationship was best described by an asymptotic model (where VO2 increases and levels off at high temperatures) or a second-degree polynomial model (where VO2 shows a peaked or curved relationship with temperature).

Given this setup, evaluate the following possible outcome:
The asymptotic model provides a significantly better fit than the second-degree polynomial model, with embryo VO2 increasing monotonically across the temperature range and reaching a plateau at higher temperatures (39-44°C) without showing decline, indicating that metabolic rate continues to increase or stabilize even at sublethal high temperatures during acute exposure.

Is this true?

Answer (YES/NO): NO